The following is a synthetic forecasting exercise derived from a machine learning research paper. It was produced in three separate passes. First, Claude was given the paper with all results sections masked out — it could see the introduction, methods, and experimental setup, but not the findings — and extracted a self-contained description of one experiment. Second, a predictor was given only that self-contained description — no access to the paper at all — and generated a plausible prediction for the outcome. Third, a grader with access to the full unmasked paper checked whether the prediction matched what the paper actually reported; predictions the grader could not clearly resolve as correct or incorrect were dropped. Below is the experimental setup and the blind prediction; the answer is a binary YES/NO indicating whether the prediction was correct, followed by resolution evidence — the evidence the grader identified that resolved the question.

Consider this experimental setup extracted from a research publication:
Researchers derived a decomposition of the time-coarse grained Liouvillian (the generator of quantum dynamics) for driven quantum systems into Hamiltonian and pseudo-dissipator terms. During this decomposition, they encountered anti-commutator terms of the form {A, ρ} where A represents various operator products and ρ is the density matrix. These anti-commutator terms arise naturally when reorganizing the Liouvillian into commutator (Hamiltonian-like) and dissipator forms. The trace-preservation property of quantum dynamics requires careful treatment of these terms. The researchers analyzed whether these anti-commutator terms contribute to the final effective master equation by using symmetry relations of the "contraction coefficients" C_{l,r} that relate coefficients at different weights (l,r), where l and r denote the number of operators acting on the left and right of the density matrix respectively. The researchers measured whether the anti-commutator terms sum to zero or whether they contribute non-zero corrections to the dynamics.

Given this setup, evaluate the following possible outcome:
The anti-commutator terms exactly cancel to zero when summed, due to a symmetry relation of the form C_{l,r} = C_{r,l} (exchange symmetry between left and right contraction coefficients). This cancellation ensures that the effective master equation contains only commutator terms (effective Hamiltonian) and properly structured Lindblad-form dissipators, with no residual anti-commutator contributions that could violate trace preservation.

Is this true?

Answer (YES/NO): NO